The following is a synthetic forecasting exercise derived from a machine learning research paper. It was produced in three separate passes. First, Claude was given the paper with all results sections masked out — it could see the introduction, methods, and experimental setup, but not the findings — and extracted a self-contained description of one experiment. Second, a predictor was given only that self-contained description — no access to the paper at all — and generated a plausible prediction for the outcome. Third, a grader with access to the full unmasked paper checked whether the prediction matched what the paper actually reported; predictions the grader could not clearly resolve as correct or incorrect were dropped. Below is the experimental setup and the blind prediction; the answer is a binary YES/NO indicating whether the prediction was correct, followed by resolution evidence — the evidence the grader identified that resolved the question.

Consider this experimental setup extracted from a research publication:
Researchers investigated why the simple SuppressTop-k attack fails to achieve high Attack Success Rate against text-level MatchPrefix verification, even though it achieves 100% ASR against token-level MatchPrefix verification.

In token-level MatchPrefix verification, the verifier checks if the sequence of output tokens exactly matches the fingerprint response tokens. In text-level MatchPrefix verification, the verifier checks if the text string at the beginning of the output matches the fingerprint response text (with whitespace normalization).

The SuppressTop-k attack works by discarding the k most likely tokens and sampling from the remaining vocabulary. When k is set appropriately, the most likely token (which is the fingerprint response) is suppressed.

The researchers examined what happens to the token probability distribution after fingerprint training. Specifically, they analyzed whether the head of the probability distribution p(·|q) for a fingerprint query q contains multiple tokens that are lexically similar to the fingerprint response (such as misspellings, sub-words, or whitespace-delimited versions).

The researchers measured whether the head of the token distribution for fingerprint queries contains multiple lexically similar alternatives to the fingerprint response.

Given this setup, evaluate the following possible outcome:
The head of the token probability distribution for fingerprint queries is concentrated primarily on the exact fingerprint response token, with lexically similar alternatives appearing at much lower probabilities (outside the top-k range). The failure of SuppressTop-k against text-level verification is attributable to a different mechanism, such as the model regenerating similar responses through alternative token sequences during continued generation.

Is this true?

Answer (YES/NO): NO